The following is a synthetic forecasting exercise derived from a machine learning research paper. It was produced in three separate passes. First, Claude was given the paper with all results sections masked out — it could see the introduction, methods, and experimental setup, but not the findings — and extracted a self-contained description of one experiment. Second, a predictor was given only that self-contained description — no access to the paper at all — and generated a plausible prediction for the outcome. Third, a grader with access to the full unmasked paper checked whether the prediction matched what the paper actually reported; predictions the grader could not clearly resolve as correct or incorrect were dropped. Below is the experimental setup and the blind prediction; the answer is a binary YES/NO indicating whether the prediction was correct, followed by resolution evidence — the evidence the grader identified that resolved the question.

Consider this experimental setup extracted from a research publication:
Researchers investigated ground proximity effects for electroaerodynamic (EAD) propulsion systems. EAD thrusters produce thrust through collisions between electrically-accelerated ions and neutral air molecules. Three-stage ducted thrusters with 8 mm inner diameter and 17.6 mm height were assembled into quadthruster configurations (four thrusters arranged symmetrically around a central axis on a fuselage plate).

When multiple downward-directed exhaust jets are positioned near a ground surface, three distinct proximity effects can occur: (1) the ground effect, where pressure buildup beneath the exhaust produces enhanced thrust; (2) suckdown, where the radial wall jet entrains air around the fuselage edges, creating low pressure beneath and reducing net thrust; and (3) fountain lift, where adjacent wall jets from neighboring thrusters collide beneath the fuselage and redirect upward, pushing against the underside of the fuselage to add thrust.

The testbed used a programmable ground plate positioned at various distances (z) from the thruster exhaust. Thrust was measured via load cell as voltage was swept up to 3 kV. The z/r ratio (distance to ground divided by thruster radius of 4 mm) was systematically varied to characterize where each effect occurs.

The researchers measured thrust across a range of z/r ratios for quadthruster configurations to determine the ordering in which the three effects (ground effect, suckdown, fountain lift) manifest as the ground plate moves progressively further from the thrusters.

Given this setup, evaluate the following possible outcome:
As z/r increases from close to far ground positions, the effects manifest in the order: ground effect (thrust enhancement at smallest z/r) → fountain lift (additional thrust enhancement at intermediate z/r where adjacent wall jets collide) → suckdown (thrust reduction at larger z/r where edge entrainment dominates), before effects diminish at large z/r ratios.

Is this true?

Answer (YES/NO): NO